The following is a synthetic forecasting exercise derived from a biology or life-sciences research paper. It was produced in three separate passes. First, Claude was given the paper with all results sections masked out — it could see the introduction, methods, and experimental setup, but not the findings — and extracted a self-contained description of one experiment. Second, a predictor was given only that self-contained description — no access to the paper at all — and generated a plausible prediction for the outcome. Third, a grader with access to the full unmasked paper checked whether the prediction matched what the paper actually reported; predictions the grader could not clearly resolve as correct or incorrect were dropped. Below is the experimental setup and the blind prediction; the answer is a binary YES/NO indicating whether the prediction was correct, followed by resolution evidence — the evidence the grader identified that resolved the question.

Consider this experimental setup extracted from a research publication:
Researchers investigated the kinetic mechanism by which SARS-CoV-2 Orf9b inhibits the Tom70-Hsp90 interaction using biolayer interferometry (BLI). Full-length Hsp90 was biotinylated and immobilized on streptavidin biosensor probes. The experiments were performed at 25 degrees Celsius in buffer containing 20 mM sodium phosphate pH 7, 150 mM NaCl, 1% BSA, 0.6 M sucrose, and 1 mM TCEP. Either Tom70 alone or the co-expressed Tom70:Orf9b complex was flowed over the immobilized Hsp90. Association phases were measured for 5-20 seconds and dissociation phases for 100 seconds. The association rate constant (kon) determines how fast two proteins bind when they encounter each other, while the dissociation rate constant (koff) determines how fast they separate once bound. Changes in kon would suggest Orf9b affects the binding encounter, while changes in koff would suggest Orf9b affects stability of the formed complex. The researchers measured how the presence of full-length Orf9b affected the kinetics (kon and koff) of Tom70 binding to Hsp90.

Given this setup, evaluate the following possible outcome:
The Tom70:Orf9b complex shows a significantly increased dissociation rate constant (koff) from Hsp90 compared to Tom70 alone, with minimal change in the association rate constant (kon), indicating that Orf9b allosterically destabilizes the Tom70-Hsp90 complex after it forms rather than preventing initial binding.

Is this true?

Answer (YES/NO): NO